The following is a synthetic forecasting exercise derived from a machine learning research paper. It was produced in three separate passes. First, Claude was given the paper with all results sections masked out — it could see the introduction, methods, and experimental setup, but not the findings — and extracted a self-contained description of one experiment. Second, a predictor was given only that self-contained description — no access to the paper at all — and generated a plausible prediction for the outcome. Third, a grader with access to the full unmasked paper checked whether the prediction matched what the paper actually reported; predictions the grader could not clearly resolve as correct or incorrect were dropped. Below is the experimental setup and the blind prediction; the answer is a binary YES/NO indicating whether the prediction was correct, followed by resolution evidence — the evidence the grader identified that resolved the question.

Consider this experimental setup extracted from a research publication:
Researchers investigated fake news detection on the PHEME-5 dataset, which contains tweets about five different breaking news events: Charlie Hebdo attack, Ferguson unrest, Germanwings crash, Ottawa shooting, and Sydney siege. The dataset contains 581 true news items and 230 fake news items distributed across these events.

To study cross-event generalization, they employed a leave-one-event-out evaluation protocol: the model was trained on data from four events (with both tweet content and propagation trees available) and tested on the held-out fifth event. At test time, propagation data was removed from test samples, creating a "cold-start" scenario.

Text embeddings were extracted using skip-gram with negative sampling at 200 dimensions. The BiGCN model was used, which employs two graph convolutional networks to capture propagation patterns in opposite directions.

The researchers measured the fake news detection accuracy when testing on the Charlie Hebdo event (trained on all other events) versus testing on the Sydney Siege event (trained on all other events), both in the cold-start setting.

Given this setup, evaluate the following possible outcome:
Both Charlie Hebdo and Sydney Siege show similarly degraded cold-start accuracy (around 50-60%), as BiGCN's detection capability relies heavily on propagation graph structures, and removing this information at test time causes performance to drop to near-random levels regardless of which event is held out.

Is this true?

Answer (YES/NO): NO